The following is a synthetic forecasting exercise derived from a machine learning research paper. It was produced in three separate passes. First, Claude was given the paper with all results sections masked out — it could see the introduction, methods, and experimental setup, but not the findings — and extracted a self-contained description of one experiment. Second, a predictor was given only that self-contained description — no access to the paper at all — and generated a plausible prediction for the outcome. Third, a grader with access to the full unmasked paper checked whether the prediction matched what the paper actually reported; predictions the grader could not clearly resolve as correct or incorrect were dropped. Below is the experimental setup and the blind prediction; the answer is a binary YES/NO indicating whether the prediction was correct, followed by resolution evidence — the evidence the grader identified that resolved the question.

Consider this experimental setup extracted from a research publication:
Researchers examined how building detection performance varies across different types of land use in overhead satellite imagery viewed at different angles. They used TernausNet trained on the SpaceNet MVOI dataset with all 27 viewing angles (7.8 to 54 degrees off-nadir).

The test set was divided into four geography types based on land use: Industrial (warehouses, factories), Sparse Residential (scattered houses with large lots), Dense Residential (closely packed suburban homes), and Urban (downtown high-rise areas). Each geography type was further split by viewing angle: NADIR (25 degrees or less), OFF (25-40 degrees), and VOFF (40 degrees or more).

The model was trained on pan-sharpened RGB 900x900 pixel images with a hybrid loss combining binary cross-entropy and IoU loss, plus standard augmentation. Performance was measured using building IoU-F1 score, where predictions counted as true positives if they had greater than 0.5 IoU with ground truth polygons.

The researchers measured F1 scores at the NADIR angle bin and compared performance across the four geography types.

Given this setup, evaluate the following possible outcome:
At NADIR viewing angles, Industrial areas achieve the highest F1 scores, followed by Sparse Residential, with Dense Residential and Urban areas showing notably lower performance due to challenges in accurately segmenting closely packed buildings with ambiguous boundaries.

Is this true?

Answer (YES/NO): NO